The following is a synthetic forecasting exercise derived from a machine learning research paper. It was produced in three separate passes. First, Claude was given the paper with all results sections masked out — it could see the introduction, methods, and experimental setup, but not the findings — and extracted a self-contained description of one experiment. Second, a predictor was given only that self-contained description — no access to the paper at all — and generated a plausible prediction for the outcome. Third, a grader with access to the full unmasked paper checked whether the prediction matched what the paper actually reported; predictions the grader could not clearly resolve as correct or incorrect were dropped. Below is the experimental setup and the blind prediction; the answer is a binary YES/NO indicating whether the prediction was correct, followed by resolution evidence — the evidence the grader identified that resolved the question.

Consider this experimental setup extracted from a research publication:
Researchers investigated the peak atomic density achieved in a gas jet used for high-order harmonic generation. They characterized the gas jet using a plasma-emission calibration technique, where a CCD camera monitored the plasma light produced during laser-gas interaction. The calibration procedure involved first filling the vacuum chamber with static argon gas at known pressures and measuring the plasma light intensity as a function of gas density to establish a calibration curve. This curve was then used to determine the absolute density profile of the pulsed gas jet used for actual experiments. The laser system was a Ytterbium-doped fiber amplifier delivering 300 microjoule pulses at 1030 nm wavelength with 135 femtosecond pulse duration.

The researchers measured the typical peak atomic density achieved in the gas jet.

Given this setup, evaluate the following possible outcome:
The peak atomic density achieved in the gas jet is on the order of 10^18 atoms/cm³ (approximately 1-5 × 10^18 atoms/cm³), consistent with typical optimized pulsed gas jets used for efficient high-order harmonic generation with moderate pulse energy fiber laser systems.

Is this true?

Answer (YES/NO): YES